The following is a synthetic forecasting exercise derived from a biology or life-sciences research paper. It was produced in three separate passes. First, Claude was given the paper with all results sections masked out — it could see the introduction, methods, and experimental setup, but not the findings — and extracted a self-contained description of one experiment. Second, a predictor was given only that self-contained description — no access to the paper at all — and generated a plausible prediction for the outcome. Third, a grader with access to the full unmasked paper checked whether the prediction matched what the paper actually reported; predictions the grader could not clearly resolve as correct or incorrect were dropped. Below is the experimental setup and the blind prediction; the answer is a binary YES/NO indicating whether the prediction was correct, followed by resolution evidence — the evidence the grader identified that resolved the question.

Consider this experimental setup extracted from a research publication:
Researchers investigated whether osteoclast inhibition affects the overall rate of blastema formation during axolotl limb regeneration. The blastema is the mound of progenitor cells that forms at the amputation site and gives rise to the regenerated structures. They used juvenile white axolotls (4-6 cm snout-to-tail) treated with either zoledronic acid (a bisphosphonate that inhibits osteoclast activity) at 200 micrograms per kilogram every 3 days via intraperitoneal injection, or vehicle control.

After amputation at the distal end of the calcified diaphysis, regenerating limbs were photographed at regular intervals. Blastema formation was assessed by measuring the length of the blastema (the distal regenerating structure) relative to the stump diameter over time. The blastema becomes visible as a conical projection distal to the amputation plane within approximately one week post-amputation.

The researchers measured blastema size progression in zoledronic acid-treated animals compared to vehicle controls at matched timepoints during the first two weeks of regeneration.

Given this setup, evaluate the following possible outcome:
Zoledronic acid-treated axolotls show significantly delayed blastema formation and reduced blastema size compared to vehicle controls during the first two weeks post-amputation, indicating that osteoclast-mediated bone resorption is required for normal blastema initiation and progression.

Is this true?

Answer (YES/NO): NO